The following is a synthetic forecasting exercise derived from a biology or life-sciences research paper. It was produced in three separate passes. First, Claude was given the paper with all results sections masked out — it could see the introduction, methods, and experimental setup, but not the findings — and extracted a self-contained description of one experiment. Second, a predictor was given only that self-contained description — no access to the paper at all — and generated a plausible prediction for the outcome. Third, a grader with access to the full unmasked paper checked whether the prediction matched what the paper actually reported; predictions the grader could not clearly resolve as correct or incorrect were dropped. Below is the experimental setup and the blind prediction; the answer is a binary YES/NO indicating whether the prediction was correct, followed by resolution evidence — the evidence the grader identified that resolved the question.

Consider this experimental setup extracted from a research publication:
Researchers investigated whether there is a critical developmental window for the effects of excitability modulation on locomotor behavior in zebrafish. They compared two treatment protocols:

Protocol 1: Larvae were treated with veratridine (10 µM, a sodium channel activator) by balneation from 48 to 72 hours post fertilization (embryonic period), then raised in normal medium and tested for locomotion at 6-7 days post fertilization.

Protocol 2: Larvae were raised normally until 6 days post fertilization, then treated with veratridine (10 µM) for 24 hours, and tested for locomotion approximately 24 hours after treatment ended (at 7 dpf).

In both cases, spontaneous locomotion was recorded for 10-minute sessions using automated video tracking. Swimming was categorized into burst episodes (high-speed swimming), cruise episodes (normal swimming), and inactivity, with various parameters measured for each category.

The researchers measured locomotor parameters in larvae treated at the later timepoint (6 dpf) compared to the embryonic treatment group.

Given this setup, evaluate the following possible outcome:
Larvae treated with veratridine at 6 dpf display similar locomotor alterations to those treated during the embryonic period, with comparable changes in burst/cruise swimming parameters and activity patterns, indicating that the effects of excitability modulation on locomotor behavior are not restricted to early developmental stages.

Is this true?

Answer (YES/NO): NO